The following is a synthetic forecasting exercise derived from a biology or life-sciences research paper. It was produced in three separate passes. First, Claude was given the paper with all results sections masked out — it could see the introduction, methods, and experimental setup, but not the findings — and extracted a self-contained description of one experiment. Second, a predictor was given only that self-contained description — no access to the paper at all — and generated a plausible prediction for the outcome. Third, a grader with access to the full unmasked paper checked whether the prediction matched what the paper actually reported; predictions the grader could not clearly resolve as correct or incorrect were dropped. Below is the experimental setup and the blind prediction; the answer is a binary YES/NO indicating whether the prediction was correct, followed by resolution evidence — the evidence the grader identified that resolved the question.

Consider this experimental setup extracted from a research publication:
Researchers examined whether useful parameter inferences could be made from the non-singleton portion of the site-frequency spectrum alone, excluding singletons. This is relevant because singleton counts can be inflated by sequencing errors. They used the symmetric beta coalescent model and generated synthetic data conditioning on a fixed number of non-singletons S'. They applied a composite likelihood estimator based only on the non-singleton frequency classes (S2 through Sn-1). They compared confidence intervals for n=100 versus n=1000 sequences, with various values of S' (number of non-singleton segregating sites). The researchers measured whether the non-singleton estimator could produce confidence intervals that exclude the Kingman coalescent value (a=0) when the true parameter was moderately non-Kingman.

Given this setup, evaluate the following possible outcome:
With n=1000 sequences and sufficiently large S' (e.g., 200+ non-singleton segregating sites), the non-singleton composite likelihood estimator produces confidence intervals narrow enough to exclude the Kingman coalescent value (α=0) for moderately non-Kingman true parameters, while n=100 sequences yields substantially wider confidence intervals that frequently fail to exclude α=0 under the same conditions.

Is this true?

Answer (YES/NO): YES